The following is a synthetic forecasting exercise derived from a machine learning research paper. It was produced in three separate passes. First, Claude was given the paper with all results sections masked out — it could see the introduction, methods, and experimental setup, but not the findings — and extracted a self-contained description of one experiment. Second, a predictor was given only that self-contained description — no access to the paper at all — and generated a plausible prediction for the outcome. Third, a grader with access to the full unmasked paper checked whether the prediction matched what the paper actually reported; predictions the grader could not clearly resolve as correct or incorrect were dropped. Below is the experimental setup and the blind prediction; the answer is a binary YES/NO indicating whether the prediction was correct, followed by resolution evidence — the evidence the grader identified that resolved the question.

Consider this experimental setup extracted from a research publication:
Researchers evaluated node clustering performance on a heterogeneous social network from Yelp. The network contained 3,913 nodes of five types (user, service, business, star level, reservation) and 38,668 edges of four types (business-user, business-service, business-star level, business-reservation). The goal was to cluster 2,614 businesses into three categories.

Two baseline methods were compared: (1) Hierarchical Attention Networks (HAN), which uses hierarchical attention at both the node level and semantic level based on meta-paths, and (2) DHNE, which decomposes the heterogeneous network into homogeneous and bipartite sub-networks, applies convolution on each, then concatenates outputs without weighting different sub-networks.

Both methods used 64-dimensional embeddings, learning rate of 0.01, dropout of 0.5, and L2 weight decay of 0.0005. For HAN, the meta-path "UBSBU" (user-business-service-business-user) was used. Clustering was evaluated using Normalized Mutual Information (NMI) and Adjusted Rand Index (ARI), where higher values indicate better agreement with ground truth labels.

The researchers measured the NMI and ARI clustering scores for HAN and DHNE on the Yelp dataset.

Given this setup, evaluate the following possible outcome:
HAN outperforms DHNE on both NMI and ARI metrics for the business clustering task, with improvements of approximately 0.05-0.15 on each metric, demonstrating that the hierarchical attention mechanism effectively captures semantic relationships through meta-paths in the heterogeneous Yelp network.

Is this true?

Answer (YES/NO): NO